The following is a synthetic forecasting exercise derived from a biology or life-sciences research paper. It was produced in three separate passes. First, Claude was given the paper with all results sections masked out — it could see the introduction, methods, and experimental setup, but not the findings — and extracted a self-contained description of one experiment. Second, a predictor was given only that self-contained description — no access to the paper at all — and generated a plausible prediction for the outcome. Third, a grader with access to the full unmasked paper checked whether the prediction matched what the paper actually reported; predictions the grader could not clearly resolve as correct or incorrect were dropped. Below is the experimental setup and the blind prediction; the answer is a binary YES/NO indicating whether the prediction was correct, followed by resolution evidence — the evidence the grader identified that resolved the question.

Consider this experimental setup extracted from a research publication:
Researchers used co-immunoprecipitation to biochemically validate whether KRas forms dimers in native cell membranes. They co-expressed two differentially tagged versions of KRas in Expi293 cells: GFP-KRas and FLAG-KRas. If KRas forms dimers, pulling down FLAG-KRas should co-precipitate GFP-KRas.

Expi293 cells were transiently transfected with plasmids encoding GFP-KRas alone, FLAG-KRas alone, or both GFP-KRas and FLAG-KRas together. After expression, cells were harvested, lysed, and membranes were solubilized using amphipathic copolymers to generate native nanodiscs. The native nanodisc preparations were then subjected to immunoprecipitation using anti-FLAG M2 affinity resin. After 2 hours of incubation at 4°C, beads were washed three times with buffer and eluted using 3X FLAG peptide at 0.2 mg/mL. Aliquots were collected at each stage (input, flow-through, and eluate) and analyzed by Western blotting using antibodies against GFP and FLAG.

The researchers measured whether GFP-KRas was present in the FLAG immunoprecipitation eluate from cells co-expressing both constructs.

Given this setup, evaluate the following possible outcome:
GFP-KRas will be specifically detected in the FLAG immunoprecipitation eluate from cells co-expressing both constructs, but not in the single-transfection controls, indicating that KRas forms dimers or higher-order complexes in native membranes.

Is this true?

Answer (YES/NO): YES